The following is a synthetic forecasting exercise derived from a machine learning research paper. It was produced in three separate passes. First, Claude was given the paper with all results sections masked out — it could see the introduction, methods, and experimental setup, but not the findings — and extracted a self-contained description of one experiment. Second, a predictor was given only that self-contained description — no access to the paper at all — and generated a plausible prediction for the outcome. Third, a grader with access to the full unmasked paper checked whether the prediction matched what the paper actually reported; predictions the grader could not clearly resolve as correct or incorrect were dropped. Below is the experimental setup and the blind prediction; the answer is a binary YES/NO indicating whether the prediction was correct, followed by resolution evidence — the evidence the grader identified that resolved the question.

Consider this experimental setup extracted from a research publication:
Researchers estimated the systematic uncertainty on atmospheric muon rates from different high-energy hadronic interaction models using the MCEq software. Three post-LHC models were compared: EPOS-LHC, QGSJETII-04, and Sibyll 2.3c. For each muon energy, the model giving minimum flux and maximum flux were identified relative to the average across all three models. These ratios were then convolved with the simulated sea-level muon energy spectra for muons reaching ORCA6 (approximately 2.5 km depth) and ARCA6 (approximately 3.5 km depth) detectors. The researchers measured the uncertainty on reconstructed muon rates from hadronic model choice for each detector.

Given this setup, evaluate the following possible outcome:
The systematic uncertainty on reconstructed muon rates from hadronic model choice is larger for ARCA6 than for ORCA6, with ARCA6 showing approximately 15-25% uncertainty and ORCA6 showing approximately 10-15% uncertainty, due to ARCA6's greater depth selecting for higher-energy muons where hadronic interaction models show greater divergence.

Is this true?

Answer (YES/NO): NO